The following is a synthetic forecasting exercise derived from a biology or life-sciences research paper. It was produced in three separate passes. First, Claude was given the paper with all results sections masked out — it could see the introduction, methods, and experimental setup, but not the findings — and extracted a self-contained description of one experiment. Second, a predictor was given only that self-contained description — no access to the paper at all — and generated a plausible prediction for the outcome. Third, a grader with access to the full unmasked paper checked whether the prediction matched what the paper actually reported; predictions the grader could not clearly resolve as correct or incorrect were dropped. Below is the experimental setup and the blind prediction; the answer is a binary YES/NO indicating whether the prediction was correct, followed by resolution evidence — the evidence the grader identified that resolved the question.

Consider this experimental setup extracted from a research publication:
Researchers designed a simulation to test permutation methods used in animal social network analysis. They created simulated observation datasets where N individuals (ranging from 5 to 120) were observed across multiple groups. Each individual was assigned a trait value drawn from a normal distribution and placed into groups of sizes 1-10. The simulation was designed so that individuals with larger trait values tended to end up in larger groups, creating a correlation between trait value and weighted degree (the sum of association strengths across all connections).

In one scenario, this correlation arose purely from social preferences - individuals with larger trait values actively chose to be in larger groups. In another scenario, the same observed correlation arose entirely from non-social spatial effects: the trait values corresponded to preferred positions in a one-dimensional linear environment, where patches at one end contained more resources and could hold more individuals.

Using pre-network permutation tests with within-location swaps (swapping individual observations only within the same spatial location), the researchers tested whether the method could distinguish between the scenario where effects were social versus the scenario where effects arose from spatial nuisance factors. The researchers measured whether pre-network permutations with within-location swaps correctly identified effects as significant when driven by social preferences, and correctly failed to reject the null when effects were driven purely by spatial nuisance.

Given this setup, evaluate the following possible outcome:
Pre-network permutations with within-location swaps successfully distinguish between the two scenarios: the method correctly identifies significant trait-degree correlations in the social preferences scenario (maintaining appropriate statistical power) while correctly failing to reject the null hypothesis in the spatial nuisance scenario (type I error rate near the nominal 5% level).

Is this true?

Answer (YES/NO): NO